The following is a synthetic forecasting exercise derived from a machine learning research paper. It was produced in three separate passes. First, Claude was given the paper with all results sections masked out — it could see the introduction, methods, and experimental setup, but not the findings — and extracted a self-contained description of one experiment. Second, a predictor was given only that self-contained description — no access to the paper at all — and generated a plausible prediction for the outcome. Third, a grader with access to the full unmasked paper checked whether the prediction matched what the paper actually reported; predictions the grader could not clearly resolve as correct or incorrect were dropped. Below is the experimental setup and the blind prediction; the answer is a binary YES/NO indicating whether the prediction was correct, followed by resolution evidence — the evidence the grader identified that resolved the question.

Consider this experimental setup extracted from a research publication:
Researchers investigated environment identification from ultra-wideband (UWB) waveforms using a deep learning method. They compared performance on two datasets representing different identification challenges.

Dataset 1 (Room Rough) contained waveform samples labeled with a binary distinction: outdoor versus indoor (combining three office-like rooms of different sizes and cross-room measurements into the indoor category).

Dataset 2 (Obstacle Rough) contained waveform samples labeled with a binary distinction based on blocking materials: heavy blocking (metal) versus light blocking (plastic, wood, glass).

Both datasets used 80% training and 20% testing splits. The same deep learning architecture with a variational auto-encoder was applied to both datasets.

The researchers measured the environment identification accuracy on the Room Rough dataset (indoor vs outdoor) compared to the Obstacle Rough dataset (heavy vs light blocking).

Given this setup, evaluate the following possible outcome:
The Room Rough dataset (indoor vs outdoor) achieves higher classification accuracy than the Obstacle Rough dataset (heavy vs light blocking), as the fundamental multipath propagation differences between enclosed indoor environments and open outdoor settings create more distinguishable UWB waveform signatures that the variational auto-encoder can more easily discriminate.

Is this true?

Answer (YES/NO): YES